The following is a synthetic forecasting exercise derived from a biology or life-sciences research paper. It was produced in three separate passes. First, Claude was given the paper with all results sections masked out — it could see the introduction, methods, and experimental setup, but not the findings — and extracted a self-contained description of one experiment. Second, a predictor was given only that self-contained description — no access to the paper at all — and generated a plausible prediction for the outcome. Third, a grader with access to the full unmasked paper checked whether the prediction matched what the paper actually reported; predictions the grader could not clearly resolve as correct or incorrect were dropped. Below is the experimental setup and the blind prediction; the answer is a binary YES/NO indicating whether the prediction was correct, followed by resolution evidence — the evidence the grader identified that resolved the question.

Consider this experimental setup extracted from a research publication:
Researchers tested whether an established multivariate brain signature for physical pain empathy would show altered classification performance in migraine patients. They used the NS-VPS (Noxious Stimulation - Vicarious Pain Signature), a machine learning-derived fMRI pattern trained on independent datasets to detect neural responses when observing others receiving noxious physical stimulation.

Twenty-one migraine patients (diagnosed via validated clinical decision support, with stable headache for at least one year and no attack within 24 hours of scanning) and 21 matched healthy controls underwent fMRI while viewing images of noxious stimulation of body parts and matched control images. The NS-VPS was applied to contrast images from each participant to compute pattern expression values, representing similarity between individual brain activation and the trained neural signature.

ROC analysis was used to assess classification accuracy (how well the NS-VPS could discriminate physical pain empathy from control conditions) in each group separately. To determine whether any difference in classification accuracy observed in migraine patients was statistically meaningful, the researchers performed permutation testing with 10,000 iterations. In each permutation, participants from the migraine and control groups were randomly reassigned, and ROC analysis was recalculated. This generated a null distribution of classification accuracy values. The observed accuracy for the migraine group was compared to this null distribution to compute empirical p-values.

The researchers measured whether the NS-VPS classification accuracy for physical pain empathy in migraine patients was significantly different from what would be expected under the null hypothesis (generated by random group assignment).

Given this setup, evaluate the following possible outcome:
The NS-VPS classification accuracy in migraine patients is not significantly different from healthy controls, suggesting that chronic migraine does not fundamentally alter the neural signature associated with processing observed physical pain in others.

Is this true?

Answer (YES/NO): NO